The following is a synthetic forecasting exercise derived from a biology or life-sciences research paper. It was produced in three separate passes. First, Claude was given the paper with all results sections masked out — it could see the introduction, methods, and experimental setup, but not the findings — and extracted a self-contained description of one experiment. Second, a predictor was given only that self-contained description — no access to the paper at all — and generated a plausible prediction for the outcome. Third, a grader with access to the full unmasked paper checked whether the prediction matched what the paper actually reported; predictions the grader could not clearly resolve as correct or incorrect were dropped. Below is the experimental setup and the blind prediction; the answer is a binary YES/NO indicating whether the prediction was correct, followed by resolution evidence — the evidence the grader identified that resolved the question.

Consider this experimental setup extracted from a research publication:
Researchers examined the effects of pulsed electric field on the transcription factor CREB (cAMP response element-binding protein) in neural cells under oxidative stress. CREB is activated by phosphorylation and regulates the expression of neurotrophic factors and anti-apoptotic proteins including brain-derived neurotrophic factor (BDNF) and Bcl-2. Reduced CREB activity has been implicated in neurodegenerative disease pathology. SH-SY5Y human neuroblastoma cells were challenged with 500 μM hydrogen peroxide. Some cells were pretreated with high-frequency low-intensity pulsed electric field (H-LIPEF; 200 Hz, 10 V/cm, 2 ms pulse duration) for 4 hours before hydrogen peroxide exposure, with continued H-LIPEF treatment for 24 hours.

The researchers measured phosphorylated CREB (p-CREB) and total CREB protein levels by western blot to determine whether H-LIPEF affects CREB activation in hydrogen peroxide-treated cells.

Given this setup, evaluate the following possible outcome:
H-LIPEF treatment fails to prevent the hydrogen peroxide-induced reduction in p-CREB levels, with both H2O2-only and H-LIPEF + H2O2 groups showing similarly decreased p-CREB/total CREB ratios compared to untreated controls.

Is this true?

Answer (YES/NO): NO